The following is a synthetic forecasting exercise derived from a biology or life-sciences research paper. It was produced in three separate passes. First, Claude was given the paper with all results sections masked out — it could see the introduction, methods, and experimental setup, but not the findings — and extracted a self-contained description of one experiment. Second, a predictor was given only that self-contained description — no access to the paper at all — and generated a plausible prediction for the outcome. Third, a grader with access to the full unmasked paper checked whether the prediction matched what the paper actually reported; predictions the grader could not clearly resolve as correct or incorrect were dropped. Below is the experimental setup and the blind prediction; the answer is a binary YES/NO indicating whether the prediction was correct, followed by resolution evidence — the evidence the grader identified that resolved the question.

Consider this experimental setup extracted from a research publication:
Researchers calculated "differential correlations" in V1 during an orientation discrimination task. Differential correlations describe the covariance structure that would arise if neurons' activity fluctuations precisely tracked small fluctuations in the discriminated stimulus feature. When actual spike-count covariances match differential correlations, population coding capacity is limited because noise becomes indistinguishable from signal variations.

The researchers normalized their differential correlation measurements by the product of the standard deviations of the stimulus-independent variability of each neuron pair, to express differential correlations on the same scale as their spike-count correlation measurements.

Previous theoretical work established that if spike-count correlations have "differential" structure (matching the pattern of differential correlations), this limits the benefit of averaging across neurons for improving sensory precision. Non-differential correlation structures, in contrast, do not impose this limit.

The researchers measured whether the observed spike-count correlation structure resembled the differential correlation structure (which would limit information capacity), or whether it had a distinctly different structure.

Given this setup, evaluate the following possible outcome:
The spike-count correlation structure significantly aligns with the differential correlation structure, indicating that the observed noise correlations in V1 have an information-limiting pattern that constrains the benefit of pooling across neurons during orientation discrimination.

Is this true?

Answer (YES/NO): YES